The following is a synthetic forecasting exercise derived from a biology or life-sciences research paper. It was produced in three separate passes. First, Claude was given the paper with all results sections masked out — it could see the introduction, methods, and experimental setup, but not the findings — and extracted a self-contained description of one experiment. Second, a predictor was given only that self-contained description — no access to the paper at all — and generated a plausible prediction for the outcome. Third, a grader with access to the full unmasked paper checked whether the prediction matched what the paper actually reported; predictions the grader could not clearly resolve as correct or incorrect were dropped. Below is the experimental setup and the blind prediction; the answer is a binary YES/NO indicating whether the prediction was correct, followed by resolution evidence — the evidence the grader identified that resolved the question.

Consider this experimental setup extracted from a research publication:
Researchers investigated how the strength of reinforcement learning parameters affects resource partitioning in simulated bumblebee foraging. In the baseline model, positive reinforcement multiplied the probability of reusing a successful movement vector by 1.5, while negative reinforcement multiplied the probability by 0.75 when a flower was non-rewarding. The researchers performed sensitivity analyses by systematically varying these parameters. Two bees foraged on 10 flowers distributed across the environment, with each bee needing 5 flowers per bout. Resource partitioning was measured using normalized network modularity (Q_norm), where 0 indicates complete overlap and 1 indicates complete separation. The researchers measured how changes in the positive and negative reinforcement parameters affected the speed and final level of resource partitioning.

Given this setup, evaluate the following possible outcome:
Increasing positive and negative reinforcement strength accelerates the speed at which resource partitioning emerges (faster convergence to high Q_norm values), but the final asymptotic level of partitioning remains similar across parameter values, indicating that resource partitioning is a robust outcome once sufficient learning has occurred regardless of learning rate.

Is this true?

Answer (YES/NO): NO